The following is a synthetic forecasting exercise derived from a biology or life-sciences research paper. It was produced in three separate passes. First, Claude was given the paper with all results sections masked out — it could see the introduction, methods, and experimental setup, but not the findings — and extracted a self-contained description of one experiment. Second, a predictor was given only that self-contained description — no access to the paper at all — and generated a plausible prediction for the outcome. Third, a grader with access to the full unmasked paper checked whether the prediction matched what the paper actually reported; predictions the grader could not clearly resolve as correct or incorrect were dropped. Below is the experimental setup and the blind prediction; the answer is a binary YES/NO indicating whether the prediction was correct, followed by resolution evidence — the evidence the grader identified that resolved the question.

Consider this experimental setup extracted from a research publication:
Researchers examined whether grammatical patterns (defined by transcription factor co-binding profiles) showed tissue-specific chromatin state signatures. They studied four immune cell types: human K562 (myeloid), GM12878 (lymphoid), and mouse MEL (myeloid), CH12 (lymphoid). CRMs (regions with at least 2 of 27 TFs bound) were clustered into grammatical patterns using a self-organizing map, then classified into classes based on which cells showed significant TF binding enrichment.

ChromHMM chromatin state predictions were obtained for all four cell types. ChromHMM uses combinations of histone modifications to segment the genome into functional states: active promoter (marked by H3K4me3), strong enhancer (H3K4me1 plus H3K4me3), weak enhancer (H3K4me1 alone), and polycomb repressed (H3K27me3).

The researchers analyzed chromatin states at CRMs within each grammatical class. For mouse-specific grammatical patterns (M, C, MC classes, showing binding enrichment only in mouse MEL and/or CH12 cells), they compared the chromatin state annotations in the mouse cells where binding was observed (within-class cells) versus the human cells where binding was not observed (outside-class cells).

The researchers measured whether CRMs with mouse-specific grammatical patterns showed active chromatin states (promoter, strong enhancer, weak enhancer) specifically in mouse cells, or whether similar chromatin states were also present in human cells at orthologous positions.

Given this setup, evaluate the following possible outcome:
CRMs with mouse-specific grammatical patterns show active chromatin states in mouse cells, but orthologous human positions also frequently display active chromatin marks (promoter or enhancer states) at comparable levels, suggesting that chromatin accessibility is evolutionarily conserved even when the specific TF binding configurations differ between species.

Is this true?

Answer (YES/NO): NO